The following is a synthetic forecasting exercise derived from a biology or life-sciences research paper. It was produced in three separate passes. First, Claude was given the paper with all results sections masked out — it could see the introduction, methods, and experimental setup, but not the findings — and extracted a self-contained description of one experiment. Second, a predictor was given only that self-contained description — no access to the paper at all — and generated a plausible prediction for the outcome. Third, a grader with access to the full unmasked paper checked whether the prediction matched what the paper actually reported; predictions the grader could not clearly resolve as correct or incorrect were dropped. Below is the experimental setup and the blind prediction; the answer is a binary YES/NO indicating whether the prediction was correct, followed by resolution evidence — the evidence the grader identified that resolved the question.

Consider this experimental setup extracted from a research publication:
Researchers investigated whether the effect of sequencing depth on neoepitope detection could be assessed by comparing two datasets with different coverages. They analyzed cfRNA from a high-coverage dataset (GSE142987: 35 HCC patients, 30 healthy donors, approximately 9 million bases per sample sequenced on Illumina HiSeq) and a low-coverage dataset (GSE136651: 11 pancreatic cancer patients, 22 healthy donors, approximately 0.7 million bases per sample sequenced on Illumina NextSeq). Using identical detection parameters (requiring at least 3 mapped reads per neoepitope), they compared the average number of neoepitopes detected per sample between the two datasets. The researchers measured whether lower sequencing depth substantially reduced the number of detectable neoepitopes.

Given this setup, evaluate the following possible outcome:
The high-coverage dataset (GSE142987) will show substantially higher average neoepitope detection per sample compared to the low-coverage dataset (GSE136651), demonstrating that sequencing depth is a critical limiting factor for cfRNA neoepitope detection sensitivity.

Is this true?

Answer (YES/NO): NO